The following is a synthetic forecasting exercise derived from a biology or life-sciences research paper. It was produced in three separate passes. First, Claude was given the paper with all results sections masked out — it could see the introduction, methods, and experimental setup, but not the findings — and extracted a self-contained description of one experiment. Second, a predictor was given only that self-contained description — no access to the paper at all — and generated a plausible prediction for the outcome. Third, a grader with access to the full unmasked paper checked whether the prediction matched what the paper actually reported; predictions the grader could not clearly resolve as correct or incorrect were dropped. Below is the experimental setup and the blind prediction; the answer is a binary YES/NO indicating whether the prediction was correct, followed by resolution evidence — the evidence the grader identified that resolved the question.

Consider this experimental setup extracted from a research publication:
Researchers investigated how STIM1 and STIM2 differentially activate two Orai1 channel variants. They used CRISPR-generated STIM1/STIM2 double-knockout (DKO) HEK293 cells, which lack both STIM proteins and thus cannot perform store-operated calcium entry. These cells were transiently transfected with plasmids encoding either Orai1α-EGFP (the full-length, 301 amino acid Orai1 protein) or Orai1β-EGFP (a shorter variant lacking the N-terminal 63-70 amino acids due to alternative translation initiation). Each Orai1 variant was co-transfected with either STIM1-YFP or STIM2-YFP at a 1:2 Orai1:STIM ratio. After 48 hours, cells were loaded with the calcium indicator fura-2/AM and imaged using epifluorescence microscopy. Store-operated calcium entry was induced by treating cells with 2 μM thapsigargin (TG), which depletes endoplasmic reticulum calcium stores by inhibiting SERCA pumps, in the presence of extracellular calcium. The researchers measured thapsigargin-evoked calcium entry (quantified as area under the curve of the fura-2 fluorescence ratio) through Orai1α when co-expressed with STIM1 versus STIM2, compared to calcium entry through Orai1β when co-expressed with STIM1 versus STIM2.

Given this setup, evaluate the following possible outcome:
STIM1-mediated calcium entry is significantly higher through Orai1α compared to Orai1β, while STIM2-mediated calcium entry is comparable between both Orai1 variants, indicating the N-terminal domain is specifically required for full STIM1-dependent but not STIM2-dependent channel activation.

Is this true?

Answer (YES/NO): NO